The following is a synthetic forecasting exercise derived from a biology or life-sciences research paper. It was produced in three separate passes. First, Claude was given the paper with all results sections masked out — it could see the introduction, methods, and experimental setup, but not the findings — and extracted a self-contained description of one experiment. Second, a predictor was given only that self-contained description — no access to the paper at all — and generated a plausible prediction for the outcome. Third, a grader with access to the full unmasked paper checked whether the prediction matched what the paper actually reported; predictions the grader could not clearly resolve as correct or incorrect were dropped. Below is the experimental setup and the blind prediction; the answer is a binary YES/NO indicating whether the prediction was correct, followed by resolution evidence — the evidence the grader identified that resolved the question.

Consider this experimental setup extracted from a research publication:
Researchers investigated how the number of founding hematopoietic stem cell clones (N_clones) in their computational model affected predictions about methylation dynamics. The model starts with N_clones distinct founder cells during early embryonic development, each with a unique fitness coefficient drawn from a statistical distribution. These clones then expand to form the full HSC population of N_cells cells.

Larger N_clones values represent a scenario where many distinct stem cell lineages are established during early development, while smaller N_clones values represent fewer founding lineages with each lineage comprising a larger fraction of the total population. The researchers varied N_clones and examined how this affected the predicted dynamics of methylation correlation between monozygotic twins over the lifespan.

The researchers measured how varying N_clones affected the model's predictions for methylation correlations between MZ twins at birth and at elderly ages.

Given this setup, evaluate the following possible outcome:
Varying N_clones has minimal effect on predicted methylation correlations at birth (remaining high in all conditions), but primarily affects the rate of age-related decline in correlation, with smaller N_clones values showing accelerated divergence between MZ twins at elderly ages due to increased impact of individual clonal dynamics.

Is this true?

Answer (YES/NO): NO